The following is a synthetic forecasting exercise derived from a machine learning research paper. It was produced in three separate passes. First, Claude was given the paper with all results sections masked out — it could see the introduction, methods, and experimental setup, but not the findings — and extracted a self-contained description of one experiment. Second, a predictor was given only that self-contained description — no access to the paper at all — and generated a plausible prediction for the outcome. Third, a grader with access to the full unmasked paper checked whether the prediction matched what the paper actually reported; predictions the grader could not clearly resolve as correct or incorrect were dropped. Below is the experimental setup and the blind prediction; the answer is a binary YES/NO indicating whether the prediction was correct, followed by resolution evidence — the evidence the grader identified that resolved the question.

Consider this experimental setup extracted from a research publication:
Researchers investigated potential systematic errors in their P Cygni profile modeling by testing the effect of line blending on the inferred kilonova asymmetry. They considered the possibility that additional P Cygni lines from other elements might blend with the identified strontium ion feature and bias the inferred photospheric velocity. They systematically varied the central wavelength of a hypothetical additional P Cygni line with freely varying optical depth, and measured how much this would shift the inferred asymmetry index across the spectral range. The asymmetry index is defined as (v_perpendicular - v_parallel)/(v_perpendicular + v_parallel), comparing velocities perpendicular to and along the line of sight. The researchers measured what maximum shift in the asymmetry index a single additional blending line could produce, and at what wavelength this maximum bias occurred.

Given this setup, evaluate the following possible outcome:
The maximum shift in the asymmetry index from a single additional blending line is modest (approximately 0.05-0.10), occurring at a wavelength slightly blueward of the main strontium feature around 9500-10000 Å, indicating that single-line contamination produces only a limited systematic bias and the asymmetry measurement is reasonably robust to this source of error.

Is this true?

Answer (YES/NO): NO